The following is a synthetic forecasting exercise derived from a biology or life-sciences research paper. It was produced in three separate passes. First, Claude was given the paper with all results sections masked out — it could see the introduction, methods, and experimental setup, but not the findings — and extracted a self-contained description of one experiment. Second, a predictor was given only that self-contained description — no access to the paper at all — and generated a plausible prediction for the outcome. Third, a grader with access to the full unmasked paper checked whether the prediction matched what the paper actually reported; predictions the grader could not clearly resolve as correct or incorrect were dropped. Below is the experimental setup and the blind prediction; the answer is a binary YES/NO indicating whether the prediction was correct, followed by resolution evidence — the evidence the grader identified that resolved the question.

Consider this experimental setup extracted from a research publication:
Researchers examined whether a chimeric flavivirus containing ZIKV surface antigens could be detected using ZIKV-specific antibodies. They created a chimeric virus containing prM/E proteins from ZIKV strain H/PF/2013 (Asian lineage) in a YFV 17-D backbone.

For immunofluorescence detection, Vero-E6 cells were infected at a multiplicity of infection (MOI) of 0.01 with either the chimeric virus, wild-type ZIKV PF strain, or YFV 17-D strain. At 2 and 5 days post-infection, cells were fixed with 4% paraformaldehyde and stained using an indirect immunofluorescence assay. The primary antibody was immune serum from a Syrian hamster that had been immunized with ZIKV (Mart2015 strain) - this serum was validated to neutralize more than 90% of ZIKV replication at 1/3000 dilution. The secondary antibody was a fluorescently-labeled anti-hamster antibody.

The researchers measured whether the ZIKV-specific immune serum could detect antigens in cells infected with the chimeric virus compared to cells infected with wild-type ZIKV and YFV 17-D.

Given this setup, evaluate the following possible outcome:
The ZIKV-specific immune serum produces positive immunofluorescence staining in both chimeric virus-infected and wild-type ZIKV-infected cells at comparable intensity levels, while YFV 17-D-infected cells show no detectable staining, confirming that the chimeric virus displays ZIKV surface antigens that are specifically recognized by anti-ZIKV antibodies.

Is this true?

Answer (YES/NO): NO